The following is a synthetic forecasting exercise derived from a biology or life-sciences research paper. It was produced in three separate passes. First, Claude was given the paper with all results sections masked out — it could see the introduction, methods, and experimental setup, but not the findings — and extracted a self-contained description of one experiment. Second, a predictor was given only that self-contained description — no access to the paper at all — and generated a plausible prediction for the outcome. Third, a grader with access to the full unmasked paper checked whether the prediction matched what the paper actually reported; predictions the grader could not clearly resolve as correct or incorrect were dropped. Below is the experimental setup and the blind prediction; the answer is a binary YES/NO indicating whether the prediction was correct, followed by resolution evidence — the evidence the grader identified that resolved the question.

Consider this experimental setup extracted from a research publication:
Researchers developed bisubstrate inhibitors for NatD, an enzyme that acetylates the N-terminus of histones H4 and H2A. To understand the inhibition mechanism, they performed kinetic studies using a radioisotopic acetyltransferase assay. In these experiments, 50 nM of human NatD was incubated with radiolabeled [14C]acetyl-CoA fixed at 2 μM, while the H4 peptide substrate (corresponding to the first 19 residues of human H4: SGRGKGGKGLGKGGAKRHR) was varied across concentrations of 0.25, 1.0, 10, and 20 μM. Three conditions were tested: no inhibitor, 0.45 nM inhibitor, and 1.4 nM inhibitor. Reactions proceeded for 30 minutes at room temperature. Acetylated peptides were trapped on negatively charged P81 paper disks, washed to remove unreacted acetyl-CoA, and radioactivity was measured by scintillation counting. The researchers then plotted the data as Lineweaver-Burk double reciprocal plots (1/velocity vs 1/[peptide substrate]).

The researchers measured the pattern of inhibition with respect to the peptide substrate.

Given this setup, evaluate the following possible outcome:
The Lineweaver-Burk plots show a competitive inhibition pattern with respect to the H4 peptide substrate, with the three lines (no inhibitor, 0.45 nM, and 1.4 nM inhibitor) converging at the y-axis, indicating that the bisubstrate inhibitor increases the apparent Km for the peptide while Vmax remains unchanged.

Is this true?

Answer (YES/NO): YES